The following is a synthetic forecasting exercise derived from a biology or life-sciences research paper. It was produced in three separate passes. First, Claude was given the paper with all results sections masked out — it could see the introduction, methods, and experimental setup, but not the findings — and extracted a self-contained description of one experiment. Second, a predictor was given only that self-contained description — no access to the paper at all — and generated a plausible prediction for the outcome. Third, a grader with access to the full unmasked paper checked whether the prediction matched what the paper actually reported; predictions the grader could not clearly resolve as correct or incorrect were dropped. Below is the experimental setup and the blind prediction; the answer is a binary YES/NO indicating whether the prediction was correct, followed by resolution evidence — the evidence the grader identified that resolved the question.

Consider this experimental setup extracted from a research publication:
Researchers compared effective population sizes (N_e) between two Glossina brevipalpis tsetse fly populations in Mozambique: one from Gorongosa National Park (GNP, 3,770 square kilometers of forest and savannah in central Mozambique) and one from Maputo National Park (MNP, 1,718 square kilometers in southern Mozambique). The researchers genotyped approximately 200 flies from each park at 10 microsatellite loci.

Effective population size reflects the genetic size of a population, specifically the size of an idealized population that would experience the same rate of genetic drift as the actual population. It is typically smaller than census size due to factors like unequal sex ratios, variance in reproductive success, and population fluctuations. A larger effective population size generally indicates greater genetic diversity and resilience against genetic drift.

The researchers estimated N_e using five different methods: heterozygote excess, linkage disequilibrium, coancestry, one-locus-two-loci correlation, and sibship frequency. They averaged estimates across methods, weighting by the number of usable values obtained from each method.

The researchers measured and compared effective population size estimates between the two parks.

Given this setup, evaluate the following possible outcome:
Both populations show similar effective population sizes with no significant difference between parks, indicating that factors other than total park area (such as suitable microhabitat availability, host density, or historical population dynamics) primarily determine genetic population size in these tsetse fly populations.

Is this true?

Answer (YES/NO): NO